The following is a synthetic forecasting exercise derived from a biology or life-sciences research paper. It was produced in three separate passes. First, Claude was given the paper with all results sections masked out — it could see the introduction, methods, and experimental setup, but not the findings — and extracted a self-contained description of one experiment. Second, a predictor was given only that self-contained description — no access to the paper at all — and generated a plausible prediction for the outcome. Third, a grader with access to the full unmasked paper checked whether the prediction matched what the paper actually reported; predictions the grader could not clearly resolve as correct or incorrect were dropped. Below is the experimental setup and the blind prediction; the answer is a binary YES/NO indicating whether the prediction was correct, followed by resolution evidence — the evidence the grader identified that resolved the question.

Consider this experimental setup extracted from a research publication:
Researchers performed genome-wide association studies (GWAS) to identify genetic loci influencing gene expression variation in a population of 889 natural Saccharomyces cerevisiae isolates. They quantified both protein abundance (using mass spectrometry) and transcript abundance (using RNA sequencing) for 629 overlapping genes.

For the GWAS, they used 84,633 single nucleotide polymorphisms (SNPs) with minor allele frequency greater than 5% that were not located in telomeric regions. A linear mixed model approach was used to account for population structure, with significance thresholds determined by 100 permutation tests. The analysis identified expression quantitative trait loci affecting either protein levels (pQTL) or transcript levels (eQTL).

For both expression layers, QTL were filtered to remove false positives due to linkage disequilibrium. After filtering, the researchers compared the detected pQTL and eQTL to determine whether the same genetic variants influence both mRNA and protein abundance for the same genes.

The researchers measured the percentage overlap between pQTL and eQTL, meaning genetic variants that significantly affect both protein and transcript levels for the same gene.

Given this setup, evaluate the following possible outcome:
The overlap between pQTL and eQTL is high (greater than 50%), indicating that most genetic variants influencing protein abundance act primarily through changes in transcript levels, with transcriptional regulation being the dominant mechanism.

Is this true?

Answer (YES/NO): NO